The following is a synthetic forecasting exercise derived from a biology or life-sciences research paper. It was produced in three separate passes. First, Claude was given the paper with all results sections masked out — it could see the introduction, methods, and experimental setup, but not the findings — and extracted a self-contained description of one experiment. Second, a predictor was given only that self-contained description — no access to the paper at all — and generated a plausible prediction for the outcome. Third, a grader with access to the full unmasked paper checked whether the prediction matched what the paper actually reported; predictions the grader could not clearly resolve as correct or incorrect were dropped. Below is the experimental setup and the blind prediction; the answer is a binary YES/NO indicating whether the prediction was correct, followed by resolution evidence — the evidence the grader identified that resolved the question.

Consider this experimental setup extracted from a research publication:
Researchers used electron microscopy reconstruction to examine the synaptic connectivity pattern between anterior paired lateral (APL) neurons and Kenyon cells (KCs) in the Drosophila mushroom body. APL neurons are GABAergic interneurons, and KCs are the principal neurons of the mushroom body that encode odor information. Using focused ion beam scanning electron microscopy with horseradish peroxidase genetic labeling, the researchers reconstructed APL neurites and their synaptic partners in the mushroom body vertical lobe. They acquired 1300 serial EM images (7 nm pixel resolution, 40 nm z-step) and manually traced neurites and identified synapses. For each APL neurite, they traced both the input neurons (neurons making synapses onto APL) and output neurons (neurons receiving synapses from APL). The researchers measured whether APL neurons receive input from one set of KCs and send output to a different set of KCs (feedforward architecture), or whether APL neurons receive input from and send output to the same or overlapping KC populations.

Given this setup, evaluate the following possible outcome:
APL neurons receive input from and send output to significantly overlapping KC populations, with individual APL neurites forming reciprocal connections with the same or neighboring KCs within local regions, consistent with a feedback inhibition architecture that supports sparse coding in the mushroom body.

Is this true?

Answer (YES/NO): YES